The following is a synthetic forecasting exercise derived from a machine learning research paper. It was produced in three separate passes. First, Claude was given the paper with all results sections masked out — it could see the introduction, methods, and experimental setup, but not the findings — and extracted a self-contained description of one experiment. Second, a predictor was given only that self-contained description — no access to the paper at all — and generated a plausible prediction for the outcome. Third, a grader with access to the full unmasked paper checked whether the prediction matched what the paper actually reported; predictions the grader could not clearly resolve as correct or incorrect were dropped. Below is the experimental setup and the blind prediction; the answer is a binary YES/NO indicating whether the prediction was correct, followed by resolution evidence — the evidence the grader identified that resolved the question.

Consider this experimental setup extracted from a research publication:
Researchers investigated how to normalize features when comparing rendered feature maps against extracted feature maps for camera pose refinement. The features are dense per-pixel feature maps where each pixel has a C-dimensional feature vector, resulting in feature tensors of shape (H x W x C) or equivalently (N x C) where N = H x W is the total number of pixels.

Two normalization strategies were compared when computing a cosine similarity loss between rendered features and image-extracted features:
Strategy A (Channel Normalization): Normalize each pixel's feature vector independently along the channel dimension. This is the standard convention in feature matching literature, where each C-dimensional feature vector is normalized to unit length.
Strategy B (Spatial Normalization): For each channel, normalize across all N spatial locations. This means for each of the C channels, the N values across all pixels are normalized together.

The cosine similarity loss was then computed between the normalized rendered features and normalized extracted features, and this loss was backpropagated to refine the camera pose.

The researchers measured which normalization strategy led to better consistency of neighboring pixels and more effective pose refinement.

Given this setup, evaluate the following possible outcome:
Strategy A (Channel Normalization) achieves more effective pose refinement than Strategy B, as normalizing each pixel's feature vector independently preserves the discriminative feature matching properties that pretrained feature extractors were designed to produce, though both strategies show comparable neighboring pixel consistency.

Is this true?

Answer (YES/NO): NO